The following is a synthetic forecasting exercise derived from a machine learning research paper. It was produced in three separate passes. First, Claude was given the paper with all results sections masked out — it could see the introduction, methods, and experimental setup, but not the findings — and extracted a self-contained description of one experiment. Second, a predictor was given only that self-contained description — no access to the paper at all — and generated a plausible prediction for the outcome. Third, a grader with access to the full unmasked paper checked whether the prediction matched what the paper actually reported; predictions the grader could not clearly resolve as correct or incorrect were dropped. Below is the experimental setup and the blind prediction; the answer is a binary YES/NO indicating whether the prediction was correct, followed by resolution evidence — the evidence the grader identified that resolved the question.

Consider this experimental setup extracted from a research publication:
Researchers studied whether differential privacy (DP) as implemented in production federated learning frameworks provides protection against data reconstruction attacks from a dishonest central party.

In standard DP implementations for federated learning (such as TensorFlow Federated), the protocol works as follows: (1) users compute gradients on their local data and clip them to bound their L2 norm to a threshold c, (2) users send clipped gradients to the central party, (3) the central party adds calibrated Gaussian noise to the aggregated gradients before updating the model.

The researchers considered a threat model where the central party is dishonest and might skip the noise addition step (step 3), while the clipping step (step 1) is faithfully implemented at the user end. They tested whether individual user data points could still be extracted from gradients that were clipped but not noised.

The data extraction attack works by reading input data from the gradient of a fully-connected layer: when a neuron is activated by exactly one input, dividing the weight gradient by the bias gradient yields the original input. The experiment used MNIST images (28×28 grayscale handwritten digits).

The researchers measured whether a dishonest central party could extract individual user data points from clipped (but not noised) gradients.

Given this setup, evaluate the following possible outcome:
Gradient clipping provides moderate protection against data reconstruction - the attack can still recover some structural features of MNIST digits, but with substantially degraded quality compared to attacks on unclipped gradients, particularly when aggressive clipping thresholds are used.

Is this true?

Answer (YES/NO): NO